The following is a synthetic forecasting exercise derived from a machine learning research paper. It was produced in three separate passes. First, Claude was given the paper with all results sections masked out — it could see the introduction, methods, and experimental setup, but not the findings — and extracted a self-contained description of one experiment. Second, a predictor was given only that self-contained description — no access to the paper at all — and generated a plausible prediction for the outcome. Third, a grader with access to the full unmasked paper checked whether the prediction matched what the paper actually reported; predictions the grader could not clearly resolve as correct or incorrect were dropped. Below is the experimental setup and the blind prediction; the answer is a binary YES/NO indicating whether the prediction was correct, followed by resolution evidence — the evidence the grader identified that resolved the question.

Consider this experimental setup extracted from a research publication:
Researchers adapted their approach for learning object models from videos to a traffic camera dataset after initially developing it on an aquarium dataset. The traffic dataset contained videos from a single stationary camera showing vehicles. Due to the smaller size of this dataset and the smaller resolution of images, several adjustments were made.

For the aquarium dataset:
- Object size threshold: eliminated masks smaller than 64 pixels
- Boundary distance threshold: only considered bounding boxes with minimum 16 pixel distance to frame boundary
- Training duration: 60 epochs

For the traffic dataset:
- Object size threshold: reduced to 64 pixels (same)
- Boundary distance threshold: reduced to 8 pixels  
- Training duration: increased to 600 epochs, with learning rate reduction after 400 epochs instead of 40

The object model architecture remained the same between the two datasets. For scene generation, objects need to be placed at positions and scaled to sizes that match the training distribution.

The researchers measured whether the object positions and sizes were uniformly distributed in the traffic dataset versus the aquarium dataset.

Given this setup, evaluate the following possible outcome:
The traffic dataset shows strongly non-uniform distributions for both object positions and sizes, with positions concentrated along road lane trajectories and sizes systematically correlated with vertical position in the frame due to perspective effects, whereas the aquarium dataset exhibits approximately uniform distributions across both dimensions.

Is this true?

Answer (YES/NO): NO